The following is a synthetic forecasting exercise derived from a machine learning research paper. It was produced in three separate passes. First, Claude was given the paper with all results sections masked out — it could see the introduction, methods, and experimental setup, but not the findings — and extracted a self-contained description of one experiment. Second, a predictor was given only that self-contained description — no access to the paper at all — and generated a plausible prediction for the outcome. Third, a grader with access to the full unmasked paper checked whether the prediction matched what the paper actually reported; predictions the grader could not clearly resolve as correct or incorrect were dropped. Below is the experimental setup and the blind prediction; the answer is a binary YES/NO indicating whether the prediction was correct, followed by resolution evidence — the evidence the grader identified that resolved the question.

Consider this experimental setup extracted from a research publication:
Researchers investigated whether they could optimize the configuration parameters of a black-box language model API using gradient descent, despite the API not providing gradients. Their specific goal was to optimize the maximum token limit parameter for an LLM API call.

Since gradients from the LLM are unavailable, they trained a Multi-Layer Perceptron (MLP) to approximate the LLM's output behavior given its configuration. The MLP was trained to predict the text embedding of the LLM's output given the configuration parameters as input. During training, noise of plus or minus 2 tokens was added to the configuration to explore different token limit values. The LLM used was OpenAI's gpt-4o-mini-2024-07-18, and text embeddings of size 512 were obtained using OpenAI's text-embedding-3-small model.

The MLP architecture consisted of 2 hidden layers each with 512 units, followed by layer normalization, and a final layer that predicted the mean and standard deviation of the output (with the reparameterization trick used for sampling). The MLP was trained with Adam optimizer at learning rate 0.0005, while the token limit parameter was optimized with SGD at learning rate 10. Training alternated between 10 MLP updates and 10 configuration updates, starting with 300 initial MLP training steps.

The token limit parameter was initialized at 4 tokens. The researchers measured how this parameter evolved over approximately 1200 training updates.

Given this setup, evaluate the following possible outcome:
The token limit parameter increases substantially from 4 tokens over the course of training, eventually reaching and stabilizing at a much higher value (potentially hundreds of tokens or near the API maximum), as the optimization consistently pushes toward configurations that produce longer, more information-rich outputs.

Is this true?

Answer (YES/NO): NO